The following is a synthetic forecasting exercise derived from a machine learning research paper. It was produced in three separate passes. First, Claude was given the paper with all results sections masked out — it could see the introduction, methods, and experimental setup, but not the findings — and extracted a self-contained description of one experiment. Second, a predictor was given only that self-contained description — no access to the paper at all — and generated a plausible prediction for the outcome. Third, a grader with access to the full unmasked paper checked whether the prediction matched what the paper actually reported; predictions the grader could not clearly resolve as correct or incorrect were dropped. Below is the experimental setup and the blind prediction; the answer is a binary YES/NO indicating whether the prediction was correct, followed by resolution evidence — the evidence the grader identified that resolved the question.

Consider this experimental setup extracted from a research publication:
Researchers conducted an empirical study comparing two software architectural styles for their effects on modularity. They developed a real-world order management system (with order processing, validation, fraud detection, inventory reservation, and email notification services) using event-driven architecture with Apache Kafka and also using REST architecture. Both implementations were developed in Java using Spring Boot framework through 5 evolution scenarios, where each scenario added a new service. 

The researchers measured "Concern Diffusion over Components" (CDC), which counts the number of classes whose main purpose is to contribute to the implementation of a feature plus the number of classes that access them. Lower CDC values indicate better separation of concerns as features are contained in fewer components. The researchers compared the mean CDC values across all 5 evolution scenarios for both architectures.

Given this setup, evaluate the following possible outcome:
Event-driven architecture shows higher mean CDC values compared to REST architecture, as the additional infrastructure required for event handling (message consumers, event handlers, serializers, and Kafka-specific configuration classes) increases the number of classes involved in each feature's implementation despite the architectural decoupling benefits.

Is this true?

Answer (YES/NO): NO